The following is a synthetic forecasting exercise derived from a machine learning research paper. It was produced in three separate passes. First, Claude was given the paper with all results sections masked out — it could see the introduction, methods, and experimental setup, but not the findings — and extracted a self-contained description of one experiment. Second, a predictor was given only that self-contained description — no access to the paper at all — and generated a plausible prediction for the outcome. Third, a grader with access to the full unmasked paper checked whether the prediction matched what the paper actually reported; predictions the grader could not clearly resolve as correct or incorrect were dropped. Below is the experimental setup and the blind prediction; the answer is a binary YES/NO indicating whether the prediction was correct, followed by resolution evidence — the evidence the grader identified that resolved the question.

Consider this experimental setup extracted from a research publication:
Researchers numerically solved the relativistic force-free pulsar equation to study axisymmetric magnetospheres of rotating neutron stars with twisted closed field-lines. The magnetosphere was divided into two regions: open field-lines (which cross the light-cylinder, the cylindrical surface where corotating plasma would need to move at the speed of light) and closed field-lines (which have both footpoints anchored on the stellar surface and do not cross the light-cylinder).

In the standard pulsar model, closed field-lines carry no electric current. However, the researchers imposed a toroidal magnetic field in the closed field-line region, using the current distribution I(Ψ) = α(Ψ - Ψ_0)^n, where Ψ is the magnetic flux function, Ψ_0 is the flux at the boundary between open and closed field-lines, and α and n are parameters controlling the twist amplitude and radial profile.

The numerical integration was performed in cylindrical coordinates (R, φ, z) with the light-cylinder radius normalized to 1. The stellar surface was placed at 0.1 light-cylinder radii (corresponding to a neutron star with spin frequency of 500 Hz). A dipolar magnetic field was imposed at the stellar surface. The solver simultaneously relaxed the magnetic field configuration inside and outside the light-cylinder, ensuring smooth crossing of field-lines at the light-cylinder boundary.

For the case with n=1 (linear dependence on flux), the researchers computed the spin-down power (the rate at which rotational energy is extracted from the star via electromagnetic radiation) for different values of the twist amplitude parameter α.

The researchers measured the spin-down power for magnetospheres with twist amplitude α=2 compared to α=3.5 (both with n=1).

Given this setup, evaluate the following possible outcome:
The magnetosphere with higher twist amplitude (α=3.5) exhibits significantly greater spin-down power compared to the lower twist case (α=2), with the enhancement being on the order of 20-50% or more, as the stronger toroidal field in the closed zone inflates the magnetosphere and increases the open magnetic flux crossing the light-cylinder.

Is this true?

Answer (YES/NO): YES